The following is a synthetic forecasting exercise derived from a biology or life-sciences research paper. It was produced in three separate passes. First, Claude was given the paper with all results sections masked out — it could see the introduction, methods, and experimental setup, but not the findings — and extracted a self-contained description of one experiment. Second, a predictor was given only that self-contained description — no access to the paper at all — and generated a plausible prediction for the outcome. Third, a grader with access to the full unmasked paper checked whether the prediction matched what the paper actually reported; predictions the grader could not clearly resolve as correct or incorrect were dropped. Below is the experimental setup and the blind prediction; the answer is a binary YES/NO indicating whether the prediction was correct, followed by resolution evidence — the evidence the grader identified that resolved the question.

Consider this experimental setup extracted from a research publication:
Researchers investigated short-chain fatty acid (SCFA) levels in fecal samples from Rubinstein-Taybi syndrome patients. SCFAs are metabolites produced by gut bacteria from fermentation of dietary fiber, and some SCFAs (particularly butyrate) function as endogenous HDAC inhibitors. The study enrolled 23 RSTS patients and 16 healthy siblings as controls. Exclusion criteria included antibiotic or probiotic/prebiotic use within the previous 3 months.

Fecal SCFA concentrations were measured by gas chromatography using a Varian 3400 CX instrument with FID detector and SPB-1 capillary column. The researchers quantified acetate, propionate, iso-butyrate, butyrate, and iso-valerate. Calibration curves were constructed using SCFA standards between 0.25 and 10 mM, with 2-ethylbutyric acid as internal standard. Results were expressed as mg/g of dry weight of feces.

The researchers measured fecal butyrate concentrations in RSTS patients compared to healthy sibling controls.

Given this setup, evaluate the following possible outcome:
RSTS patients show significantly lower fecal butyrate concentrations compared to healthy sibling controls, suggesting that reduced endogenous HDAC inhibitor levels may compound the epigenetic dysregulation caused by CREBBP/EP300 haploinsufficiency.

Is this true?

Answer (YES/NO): NO